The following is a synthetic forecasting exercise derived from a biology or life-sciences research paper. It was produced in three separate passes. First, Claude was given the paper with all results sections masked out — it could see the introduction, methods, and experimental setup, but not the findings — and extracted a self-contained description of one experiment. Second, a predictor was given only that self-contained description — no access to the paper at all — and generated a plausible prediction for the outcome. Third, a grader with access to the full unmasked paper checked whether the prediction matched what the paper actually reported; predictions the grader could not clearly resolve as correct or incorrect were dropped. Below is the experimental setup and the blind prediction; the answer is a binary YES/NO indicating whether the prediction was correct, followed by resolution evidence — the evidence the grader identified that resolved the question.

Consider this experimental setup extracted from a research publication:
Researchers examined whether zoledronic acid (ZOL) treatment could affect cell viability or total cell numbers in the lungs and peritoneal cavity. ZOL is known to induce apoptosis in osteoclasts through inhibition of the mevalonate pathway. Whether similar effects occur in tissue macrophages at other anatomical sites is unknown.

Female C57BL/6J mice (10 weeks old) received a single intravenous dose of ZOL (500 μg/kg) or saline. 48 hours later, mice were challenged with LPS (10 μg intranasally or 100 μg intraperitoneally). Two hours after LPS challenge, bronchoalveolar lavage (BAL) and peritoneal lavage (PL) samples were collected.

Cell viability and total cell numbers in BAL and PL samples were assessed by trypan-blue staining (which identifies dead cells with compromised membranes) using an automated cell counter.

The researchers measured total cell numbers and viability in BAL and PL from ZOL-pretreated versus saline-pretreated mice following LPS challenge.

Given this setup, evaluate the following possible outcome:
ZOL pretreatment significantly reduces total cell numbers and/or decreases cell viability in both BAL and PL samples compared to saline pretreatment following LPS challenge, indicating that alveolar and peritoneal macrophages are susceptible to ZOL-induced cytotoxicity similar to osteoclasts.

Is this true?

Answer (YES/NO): NO